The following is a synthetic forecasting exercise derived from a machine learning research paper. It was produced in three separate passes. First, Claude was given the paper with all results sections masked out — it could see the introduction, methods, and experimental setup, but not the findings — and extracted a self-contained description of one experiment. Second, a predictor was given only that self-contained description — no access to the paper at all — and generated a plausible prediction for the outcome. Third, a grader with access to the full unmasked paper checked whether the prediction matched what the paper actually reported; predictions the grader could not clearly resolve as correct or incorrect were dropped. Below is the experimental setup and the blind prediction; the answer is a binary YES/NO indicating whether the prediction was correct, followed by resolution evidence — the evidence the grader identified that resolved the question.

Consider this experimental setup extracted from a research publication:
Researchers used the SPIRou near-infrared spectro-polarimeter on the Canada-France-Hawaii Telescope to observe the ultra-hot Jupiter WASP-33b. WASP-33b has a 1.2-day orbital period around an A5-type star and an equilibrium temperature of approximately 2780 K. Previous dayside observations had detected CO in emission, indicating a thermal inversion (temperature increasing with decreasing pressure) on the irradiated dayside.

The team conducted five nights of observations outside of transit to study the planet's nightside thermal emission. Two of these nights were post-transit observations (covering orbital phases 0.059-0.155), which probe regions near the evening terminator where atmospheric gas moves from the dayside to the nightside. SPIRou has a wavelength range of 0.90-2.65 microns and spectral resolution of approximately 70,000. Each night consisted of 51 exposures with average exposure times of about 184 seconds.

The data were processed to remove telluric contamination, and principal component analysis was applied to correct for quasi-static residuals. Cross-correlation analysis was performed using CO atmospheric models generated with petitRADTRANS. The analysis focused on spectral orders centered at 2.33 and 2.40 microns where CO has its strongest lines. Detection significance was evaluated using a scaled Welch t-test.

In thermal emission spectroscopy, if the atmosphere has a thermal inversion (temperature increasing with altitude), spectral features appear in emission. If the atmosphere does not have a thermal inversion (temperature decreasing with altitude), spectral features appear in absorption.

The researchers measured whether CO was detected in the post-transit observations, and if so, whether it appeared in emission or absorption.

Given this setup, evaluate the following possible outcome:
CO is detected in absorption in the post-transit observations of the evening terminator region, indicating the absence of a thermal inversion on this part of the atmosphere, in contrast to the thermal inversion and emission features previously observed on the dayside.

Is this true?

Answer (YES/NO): YES